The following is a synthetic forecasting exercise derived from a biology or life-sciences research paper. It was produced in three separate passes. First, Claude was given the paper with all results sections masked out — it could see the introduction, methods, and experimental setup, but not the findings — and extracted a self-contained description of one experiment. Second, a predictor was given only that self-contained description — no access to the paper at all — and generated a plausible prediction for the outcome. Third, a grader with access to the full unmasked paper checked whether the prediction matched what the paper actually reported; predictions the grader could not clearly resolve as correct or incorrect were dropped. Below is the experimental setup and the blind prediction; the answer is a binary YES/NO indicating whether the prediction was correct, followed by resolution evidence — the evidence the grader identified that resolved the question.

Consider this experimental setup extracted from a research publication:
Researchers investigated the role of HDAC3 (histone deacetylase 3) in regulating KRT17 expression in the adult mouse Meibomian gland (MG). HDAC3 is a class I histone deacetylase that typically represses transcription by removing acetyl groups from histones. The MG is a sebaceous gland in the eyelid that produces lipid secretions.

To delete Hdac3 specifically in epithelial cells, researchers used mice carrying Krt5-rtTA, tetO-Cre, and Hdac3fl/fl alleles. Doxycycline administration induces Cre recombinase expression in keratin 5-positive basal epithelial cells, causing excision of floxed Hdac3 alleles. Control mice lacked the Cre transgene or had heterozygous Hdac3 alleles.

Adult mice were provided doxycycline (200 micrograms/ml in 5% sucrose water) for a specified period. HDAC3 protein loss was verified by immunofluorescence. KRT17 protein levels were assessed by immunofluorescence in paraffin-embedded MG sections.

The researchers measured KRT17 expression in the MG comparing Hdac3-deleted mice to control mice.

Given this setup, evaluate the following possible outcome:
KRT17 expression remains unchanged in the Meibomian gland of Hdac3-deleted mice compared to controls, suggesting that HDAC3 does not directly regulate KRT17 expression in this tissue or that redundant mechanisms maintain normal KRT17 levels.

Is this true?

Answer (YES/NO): NO